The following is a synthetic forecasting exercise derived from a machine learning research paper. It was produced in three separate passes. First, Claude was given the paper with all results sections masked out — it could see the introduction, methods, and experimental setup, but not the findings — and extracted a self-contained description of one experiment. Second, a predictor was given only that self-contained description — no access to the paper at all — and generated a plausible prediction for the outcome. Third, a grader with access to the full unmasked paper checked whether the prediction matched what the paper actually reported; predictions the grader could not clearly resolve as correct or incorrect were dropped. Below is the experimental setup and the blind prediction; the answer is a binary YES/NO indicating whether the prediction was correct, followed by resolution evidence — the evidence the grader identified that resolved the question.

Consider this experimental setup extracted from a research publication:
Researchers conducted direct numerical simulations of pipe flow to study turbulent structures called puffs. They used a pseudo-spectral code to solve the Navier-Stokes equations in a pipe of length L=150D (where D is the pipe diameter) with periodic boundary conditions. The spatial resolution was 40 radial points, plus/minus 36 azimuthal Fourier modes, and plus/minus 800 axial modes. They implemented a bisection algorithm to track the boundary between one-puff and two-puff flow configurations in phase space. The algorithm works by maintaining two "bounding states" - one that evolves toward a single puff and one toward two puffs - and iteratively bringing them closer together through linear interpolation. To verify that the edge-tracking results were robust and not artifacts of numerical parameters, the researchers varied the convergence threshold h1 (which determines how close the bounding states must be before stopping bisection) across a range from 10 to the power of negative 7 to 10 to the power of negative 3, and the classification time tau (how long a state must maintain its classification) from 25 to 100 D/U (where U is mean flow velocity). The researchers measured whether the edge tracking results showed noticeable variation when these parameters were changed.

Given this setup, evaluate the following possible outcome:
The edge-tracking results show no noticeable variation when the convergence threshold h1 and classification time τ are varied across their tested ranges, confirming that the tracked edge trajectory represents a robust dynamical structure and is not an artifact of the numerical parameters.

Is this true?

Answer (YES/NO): YES